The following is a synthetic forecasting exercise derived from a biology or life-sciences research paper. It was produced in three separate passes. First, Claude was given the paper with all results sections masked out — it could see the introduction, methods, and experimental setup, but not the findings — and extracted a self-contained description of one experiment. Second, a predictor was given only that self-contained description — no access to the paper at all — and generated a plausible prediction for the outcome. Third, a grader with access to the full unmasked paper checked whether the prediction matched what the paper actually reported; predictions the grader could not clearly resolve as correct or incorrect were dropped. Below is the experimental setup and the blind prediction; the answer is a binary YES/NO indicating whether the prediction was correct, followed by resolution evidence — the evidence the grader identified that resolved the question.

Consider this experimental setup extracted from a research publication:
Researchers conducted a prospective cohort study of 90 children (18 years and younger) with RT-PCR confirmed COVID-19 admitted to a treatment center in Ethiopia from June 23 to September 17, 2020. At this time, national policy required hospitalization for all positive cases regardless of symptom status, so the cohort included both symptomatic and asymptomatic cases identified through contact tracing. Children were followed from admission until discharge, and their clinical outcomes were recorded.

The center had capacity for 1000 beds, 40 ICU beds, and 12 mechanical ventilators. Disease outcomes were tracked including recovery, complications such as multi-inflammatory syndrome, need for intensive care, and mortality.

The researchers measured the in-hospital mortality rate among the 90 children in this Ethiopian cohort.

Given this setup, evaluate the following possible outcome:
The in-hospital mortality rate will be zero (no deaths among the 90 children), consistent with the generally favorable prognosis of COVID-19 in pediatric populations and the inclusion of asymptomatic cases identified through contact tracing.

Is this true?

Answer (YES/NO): YES